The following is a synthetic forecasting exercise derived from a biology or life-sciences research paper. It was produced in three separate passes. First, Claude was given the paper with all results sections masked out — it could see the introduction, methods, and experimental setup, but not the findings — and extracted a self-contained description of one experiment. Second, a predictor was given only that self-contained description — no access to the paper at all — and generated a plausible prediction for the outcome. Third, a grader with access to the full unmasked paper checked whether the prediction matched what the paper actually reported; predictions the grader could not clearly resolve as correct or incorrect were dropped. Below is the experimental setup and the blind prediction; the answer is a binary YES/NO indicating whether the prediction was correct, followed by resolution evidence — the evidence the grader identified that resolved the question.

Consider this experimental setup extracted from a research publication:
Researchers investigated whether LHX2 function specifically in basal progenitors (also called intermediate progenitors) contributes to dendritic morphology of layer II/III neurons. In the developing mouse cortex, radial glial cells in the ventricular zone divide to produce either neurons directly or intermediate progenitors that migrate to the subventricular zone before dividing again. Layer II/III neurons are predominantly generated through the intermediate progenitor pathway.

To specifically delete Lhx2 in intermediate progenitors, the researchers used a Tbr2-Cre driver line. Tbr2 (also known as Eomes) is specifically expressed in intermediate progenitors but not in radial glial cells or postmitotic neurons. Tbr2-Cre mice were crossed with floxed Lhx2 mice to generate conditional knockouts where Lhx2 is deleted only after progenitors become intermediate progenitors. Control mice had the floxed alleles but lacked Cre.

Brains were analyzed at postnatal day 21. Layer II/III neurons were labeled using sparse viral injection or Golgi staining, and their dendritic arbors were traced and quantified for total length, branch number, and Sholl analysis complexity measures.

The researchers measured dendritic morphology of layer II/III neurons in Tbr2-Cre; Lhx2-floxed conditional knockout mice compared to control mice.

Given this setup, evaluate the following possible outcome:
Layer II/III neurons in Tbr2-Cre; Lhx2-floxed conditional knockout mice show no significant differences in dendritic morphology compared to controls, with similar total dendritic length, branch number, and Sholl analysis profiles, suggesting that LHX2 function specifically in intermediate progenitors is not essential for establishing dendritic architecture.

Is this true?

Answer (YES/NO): NO